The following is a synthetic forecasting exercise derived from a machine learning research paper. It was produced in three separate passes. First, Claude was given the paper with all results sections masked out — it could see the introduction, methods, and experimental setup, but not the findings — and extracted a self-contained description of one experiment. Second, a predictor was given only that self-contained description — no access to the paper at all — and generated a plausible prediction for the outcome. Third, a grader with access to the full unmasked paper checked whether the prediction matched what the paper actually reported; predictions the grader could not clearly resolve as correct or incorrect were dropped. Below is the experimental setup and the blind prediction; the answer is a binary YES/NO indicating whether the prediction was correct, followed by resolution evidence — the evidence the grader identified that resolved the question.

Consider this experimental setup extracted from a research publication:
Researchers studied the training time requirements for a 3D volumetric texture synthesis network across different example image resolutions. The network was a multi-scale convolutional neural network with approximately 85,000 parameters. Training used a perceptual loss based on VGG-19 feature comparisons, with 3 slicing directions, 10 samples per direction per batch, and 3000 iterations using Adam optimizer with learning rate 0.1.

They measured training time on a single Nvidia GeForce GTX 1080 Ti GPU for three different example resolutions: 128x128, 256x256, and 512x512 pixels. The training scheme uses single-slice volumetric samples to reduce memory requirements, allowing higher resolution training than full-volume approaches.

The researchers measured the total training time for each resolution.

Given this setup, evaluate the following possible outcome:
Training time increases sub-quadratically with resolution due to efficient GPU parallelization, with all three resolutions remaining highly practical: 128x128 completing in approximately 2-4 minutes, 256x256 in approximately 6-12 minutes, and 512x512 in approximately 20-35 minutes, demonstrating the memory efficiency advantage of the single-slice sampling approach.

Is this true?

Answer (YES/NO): NO